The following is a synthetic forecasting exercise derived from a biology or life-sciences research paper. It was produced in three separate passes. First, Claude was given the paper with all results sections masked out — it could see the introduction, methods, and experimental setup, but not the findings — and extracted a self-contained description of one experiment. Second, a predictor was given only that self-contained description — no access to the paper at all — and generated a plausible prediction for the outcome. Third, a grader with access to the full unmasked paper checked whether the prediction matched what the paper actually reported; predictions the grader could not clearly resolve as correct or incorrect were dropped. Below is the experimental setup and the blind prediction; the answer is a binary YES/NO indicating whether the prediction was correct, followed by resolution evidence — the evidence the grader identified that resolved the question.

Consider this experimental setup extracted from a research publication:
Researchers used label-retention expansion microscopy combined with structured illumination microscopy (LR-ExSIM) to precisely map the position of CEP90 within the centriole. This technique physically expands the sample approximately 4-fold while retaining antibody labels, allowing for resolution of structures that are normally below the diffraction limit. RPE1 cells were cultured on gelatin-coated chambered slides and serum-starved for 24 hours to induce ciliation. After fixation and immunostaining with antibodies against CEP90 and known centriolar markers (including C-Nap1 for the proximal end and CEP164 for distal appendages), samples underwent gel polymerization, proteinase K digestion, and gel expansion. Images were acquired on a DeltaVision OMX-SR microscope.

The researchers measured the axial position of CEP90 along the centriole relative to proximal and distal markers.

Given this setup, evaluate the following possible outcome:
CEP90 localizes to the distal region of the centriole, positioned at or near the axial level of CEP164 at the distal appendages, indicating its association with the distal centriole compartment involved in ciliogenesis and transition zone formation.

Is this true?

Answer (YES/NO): NO